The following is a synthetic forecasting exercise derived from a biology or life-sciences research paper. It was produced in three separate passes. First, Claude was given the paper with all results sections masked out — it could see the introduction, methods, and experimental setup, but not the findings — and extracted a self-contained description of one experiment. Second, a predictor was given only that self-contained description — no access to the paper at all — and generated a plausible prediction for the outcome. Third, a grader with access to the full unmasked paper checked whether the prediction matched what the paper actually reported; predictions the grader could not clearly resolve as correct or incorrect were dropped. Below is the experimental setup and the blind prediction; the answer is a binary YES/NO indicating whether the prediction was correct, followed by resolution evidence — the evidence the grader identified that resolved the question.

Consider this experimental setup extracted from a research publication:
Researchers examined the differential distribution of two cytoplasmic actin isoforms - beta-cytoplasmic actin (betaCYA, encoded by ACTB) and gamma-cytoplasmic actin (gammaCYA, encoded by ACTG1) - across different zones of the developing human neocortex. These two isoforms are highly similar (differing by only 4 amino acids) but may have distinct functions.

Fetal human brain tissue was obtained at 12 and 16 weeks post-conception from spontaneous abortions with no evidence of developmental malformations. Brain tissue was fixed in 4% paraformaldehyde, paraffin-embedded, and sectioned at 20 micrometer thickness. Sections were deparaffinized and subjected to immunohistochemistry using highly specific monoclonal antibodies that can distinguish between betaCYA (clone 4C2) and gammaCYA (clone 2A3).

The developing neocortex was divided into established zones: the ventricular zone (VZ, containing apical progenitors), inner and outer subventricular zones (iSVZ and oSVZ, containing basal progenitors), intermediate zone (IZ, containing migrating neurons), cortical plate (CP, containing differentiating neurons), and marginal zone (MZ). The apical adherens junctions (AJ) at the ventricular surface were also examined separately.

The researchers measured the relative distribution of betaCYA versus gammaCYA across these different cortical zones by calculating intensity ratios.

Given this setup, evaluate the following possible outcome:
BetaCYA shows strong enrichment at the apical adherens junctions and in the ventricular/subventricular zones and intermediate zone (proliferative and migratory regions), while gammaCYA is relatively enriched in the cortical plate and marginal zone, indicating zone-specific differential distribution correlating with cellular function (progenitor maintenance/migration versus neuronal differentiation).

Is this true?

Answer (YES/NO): NO